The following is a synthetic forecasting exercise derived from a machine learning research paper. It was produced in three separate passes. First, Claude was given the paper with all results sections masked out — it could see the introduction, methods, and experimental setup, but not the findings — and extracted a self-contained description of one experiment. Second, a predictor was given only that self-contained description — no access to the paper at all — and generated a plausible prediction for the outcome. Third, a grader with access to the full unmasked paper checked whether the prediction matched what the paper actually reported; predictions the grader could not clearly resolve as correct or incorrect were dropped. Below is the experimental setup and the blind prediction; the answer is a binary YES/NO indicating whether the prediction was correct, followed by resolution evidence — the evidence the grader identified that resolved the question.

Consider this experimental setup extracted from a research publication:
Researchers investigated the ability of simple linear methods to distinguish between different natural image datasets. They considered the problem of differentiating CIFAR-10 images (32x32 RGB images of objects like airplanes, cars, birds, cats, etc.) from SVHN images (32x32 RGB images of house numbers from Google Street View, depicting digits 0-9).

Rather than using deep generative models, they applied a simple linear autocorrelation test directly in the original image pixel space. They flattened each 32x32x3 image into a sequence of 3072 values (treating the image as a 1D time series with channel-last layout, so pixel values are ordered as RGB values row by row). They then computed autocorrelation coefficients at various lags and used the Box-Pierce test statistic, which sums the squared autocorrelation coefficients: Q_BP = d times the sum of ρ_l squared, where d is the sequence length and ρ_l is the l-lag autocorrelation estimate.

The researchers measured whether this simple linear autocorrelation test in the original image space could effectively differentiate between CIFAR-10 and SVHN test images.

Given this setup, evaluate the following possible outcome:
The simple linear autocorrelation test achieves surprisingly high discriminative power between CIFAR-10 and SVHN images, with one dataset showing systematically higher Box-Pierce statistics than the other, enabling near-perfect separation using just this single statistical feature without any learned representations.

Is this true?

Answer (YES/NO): YES